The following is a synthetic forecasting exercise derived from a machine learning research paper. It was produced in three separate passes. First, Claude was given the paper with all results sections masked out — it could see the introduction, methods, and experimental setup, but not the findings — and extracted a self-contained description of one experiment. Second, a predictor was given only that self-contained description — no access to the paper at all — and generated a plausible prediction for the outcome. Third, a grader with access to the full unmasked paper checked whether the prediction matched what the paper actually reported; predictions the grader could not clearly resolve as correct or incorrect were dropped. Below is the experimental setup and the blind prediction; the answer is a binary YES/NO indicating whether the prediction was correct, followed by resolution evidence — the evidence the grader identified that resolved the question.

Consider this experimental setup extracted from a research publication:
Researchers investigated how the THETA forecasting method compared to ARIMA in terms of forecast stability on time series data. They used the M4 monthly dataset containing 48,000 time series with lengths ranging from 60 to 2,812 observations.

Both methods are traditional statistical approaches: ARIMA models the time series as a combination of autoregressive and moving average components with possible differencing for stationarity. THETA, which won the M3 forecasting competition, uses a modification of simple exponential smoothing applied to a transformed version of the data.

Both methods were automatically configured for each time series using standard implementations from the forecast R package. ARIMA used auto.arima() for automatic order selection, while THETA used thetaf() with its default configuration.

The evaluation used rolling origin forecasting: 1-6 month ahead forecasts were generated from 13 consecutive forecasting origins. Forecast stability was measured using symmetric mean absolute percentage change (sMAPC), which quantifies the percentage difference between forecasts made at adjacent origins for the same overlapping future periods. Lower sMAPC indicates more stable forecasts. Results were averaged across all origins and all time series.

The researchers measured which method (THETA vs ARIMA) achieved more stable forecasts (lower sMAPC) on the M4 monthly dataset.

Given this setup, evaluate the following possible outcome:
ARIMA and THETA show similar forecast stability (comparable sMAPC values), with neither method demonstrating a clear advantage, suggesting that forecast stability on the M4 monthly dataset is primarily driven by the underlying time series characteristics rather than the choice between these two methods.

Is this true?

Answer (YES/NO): NO